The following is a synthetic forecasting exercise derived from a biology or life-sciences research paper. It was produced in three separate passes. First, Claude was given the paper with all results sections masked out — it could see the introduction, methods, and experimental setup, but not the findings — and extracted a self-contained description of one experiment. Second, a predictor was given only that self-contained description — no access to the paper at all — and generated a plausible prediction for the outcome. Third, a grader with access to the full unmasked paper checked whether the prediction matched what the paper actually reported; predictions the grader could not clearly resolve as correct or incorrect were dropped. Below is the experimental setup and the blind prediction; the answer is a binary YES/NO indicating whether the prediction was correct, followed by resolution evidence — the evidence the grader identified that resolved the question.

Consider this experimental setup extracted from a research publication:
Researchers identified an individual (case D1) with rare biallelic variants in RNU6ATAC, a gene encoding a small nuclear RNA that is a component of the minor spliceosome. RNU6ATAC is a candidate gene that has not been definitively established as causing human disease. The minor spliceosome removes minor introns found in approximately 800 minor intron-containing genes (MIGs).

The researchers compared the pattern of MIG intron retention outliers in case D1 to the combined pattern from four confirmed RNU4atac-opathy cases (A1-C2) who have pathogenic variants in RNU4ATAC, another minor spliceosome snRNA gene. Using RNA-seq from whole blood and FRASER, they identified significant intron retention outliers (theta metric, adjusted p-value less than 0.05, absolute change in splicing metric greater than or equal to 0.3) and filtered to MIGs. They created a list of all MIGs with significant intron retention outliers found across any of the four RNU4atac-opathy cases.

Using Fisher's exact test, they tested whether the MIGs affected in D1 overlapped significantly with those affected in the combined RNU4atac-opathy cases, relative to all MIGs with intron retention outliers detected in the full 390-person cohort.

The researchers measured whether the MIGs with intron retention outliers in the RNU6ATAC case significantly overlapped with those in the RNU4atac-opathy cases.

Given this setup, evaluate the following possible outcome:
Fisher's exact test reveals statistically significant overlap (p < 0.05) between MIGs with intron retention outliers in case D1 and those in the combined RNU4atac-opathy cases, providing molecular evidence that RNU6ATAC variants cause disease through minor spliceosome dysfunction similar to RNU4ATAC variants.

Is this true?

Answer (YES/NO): YES